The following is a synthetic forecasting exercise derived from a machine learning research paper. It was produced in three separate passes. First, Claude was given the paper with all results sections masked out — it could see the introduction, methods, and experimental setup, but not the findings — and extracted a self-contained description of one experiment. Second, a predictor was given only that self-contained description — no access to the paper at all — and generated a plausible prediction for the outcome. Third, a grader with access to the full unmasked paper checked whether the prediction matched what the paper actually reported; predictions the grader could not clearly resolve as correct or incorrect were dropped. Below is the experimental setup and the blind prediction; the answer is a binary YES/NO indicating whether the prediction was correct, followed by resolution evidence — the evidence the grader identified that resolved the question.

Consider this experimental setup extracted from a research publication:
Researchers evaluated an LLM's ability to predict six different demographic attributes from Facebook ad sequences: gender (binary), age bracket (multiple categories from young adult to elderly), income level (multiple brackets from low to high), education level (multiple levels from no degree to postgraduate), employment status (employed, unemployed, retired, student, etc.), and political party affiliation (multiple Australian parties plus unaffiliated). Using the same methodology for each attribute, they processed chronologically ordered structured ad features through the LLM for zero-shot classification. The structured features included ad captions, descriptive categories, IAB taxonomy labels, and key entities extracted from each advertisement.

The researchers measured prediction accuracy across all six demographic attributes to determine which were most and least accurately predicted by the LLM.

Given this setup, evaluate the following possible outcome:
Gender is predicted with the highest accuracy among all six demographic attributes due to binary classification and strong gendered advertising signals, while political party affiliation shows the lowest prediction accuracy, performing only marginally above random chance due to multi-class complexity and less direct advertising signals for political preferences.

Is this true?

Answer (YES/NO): NO